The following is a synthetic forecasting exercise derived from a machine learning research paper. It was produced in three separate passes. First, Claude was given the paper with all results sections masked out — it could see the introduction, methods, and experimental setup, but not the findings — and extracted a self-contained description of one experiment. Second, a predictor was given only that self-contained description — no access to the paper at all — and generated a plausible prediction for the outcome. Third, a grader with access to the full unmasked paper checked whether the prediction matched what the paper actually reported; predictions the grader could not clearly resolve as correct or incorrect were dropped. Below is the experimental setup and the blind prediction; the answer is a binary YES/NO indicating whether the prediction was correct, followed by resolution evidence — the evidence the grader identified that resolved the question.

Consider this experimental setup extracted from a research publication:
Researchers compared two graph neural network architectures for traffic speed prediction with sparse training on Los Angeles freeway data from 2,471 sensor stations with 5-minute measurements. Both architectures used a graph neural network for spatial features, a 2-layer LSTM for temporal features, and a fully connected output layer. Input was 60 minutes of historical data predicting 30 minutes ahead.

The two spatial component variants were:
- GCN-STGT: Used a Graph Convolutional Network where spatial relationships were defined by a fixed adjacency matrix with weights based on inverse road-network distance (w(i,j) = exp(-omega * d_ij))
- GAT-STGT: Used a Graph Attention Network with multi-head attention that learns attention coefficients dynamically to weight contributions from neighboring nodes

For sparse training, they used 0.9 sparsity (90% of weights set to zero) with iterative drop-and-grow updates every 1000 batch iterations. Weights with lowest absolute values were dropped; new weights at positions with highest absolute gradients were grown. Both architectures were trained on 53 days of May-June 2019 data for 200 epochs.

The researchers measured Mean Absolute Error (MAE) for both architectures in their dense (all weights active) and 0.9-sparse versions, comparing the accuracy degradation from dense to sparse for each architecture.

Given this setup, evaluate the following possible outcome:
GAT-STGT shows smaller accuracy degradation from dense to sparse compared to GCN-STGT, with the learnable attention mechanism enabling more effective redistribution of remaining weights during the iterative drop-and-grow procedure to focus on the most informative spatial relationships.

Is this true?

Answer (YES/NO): YES